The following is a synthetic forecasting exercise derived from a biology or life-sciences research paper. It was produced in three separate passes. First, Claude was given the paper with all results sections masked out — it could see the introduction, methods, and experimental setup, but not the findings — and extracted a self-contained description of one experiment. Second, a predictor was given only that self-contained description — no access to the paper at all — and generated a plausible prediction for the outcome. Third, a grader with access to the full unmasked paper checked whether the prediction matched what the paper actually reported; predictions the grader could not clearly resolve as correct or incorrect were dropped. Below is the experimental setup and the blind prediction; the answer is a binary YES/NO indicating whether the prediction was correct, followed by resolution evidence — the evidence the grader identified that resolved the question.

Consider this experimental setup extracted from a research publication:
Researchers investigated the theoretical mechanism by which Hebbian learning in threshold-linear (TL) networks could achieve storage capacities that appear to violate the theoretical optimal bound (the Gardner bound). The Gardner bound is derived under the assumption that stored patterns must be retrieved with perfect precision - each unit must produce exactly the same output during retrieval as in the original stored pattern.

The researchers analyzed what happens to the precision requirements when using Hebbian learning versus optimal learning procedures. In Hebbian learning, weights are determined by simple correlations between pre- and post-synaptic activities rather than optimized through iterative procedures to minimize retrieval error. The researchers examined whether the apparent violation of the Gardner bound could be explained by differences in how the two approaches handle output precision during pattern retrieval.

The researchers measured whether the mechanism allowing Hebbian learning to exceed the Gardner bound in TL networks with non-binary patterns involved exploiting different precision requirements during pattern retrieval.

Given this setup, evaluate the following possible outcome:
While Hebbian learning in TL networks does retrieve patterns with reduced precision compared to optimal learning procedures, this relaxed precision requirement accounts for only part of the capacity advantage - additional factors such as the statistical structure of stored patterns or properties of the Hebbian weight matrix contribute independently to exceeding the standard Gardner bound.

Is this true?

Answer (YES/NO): NO